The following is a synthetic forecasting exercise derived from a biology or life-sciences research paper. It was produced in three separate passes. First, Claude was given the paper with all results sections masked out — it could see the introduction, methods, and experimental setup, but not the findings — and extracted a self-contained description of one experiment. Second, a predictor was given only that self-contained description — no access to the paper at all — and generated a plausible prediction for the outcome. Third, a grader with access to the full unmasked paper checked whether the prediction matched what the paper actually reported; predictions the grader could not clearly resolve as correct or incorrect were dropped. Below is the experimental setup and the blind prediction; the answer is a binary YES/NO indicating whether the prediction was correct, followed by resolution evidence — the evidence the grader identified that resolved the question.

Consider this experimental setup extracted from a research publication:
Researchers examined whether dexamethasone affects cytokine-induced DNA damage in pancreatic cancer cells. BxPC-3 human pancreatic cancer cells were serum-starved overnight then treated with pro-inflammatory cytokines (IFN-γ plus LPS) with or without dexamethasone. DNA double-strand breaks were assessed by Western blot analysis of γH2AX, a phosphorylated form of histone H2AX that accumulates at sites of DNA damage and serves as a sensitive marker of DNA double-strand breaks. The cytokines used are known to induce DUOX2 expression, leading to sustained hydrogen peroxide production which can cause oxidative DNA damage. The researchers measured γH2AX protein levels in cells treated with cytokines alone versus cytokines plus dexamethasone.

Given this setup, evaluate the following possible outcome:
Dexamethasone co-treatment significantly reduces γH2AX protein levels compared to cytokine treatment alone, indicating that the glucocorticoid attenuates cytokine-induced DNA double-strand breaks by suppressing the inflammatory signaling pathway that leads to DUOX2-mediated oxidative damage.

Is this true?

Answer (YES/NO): YES